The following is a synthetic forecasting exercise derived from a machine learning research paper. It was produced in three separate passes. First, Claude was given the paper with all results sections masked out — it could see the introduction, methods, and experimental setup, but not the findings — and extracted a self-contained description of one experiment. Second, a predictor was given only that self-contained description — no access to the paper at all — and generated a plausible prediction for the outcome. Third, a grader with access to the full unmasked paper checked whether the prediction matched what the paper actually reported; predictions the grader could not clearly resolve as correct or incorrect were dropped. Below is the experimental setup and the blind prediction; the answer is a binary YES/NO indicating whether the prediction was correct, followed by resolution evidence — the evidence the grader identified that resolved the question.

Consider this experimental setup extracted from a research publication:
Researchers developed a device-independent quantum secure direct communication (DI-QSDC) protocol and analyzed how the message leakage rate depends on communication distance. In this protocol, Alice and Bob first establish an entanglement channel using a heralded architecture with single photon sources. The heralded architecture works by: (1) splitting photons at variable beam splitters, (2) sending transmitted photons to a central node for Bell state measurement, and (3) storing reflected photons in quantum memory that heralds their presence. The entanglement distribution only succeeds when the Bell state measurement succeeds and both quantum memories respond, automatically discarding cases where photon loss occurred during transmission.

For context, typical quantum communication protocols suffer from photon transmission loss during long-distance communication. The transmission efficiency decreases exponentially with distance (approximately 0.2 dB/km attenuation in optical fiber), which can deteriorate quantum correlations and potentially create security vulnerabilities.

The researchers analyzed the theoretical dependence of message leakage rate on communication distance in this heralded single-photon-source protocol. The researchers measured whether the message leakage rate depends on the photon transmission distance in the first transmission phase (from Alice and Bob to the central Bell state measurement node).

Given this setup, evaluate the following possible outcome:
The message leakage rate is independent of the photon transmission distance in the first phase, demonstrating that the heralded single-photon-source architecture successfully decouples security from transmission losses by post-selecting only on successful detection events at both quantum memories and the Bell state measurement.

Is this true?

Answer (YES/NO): YES